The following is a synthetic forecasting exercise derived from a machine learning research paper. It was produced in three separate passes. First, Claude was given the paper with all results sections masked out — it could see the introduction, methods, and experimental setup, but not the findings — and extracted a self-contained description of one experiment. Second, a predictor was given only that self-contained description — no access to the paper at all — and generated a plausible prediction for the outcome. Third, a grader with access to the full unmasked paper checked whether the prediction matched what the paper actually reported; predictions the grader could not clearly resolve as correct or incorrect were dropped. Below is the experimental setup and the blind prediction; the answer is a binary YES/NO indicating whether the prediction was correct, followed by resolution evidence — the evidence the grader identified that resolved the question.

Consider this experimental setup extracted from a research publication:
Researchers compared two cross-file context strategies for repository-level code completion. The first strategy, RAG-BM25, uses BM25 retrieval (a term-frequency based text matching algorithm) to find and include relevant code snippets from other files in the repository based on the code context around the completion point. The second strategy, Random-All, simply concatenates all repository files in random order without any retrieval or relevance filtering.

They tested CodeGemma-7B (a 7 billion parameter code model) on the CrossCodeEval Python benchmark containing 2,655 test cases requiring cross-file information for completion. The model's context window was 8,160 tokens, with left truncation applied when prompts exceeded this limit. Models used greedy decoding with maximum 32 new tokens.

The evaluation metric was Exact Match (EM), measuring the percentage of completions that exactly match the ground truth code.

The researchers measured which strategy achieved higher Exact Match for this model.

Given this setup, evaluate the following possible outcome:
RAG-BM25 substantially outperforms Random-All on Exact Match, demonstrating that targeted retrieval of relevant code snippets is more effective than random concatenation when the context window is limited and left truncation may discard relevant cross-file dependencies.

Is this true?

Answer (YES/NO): NO